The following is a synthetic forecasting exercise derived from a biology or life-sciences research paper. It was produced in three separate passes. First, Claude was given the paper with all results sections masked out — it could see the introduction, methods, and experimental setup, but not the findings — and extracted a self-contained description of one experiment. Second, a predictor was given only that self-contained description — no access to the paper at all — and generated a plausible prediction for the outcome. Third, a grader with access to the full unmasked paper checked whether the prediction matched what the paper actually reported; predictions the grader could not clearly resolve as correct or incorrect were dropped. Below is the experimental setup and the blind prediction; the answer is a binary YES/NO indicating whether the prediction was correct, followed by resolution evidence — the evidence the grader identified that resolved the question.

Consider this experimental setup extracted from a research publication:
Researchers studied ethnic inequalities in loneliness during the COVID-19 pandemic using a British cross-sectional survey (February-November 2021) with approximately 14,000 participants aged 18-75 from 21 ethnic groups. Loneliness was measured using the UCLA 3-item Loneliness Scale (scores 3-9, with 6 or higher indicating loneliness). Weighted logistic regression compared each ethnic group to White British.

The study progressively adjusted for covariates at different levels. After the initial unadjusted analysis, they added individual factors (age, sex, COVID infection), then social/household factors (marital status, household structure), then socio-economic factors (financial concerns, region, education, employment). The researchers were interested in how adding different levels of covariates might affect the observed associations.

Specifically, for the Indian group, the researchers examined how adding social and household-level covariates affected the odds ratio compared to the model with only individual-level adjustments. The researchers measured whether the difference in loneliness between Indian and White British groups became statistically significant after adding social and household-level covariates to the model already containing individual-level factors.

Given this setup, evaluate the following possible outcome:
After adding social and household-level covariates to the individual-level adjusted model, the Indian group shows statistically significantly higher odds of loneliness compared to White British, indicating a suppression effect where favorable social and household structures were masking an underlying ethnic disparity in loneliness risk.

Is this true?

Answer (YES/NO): YES